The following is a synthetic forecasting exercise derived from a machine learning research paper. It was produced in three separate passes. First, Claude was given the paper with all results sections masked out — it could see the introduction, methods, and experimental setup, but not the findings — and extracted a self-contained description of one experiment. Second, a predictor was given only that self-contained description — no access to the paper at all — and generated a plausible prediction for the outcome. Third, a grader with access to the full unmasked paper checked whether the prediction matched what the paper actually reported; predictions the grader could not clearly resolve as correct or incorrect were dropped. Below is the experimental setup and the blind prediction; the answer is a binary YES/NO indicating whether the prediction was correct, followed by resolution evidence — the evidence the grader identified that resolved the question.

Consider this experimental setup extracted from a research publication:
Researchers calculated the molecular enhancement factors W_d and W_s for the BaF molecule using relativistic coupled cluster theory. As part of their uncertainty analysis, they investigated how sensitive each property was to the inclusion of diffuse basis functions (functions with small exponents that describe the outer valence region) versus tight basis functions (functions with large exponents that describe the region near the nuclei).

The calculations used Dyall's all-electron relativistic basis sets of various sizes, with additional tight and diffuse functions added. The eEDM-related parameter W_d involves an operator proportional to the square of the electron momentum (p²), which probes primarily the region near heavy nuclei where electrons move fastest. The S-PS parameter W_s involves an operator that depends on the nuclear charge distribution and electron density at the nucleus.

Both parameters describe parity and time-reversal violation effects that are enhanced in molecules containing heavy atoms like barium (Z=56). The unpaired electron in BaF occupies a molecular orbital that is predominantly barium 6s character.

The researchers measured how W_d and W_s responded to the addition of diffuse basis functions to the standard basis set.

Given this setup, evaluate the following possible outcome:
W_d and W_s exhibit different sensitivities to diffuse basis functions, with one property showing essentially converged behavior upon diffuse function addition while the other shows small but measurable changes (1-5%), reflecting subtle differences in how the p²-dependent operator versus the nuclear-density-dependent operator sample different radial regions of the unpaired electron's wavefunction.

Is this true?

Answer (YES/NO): NO